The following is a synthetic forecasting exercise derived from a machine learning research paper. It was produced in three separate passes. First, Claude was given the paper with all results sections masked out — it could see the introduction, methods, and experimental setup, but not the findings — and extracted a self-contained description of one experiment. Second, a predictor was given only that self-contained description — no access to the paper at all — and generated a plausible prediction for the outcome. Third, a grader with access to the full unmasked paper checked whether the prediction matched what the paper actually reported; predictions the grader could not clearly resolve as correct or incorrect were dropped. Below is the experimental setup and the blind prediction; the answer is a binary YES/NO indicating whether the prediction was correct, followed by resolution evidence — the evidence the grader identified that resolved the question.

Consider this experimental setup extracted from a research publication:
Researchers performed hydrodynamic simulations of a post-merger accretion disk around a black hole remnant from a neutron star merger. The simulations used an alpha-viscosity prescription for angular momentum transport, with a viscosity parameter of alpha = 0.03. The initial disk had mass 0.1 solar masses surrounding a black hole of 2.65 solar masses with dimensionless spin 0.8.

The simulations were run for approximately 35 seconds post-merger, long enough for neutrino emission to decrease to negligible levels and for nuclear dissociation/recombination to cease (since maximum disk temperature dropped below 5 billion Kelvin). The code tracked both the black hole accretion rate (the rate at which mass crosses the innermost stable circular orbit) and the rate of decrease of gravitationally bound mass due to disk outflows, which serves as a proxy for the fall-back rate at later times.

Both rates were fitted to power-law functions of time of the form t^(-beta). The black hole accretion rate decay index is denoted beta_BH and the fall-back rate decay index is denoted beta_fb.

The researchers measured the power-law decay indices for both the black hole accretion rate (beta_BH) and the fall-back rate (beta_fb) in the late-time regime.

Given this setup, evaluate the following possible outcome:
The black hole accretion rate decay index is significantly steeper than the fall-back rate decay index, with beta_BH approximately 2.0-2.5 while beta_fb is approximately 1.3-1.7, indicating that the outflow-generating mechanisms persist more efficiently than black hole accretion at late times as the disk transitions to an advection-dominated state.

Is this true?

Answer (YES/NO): YES